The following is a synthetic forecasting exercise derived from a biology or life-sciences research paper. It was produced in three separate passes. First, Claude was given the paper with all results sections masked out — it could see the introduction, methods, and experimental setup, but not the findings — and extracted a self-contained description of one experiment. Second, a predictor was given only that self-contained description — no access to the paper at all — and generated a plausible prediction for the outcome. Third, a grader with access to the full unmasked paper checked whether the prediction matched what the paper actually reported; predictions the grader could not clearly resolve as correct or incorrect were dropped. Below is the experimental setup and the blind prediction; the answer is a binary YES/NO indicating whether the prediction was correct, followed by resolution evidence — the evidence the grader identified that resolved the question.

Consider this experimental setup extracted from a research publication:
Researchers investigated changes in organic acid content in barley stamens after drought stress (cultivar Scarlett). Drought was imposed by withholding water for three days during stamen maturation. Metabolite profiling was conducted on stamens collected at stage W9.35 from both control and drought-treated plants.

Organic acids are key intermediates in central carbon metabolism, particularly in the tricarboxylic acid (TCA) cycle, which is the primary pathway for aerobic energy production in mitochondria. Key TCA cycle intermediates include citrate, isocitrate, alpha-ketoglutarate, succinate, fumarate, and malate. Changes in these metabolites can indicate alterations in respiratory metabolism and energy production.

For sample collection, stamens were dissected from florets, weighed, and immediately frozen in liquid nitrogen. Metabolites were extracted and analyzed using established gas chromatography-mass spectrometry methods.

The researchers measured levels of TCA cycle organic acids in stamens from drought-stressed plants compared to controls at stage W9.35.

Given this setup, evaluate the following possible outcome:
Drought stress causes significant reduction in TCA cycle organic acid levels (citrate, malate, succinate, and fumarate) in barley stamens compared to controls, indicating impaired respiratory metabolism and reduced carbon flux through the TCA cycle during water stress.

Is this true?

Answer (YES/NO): NO